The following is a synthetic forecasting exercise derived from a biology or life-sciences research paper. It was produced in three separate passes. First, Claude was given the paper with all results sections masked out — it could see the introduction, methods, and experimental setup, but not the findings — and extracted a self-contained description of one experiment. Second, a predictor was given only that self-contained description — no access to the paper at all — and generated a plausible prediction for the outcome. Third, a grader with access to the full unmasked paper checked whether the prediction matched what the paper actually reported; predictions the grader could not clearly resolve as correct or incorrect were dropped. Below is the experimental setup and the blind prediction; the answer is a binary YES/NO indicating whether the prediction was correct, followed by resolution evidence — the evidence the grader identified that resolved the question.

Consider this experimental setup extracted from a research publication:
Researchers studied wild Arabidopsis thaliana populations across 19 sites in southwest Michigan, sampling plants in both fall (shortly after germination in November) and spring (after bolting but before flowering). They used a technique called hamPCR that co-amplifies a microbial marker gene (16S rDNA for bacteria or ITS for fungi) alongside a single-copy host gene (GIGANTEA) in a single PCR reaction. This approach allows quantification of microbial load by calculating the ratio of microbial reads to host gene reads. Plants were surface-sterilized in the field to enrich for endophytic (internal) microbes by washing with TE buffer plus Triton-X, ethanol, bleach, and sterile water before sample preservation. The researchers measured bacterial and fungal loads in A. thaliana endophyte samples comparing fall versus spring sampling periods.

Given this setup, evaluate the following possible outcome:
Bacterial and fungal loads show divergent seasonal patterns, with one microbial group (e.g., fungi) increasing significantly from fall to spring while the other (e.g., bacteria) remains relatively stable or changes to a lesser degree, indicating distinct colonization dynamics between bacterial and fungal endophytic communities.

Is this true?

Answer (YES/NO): NO